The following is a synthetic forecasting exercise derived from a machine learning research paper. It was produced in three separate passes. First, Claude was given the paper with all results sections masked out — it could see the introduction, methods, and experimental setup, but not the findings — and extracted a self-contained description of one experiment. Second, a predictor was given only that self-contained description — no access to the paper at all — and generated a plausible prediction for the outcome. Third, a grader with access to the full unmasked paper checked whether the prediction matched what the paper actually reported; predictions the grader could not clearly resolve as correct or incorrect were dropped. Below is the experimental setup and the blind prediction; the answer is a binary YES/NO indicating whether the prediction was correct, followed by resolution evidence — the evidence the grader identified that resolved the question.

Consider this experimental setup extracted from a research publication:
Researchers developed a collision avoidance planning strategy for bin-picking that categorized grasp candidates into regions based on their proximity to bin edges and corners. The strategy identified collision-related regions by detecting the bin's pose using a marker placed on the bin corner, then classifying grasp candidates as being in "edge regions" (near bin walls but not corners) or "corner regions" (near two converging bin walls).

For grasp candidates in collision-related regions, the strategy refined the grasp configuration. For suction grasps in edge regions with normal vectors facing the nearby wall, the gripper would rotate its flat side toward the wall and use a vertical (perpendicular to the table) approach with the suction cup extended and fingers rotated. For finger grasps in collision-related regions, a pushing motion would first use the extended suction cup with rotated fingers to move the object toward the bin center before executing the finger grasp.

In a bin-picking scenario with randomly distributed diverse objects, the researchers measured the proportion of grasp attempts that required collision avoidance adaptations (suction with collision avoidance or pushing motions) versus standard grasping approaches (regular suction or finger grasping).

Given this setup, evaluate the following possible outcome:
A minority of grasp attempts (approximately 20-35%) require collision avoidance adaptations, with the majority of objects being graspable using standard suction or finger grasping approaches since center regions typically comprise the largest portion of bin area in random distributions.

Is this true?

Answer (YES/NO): NO